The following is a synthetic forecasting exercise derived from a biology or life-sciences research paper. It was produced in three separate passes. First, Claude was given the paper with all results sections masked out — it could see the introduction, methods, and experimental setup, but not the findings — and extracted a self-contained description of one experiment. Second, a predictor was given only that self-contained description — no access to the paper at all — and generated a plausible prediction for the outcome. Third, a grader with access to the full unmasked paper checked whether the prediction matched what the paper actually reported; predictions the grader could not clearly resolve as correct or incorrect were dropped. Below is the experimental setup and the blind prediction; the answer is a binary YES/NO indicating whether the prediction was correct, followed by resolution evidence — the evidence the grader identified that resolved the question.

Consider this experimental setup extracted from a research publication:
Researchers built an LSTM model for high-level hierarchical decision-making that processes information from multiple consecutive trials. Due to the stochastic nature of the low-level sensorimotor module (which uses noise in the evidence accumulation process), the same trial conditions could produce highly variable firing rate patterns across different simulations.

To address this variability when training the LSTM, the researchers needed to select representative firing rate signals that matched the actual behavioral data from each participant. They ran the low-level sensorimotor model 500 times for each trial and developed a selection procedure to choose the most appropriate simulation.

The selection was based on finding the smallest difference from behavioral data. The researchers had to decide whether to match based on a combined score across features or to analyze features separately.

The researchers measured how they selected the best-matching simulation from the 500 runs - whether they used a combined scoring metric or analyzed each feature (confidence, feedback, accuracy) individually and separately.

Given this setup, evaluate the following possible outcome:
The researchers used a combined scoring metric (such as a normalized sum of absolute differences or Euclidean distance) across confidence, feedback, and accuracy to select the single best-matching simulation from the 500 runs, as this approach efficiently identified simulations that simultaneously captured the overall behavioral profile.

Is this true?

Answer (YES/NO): NO